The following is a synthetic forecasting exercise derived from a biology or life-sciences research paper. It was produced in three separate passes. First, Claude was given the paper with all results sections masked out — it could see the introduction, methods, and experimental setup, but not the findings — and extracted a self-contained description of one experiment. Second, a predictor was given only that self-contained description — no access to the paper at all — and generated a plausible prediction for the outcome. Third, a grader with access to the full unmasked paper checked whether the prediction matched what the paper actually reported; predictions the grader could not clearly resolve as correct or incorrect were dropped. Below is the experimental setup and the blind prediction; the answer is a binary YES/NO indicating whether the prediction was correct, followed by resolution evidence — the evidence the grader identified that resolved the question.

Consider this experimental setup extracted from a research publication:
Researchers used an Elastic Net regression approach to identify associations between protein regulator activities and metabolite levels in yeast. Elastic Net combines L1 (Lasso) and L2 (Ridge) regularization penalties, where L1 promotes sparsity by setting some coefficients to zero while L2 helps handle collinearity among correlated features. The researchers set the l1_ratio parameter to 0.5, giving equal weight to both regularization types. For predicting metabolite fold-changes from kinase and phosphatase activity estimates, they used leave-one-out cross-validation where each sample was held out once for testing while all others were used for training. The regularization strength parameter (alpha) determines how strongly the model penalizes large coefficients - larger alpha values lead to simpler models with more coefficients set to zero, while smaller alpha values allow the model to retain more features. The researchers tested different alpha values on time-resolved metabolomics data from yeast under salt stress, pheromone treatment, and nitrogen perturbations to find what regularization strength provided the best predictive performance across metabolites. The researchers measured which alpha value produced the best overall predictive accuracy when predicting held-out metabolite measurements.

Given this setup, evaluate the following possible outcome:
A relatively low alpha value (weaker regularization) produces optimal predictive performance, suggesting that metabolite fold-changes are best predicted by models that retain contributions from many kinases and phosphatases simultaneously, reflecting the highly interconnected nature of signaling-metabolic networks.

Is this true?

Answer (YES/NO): YES